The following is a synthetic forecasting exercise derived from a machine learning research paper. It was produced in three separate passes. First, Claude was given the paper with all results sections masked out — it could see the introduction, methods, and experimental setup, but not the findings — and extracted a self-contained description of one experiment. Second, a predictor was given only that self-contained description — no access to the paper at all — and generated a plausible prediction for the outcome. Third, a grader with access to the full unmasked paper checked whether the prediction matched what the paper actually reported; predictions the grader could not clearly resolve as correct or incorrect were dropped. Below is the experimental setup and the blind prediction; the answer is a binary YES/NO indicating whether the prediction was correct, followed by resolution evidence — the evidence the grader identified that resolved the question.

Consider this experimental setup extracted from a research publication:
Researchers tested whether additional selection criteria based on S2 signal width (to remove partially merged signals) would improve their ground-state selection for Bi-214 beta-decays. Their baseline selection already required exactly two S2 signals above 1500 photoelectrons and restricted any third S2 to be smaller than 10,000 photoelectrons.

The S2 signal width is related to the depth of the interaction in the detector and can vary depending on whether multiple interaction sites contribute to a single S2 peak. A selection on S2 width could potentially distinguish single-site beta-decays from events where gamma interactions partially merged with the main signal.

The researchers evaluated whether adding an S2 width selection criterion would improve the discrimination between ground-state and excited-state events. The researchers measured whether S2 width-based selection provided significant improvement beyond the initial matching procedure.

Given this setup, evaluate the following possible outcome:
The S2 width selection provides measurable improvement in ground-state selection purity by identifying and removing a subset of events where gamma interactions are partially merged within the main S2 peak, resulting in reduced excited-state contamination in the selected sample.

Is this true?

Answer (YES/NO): NO